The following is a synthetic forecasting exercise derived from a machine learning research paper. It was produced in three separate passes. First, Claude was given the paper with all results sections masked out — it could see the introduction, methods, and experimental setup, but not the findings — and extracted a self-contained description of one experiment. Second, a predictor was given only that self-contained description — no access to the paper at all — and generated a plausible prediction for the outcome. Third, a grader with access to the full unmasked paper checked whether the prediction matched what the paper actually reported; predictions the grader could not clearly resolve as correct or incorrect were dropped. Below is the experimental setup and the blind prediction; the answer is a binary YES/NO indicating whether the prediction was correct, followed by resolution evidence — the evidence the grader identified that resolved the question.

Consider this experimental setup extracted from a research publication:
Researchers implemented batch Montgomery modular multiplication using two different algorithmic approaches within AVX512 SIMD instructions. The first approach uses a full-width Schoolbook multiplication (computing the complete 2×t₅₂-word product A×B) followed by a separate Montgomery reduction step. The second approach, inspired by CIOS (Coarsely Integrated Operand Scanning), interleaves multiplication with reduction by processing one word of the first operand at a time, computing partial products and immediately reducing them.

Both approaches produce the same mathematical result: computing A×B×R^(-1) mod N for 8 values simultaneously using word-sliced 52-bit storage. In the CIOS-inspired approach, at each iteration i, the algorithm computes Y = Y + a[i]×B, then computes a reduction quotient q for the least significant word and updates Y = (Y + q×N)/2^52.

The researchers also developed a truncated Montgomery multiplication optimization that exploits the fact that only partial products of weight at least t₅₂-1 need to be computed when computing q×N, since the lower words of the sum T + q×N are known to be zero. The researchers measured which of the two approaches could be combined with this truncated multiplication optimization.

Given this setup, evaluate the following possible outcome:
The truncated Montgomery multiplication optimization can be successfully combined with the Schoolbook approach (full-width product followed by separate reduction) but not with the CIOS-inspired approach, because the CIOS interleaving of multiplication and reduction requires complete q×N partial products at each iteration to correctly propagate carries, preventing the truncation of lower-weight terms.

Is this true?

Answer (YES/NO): YES